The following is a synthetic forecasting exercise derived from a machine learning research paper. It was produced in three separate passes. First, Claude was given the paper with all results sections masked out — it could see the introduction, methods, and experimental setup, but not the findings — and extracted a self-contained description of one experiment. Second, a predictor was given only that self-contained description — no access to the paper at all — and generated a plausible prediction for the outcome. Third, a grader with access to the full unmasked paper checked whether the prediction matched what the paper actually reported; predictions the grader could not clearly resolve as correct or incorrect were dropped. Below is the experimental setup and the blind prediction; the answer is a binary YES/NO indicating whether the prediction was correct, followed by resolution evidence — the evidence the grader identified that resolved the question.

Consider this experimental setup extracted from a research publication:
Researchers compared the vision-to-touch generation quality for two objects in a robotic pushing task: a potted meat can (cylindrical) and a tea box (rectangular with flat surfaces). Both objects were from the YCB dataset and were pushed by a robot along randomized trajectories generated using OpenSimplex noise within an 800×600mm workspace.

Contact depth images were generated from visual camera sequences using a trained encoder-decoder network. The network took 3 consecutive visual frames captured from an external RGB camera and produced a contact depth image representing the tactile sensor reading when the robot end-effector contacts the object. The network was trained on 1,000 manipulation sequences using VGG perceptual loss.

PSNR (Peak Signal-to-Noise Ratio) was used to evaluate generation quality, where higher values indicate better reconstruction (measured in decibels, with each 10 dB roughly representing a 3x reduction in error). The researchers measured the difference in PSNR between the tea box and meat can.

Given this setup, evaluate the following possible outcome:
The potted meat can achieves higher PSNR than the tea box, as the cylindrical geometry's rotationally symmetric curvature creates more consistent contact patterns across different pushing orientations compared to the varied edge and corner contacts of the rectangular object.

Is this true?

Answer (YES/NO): NO